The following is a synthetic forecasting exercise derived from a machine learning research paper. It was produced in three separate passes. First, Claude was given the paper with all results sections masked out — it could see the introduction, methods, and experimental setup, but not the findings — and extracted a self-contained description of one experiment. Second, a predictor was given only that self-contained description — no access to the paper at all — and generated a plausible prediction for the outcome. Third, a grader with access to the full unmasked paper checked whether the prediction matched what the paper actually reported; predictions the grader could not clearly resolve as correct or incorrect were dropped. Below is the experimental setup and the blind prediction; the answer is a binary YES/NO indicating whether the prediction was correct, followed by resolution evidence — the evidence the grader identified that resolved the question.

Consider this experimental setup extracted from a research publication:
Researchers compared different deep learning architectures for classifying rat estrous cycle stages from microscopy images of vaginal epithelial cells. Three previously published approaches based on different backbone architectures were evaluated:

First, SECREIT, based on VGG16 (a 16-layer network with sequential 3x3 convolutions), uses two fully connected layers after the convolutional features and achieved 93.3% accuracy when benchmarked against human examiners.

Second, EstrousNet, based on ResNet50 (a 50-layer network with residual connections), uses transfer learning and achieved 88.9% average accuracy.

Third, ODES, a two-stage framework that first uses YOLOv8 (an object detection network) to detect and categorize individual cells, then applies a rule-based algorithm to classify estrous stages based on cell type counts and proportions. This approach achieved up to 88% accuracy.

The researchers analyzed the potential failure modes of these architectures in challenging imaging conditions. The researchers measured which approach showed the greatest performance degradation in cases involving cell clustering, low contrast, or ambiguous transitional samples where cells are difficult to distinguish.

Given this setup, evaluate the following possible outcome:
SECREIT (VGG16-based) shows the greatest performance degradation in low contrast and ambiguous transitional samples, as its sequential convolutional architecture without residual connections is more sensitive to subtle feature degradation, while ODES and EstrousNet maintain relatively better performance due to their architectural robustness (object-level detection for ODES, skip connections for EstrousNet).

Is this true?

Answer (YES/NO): NO